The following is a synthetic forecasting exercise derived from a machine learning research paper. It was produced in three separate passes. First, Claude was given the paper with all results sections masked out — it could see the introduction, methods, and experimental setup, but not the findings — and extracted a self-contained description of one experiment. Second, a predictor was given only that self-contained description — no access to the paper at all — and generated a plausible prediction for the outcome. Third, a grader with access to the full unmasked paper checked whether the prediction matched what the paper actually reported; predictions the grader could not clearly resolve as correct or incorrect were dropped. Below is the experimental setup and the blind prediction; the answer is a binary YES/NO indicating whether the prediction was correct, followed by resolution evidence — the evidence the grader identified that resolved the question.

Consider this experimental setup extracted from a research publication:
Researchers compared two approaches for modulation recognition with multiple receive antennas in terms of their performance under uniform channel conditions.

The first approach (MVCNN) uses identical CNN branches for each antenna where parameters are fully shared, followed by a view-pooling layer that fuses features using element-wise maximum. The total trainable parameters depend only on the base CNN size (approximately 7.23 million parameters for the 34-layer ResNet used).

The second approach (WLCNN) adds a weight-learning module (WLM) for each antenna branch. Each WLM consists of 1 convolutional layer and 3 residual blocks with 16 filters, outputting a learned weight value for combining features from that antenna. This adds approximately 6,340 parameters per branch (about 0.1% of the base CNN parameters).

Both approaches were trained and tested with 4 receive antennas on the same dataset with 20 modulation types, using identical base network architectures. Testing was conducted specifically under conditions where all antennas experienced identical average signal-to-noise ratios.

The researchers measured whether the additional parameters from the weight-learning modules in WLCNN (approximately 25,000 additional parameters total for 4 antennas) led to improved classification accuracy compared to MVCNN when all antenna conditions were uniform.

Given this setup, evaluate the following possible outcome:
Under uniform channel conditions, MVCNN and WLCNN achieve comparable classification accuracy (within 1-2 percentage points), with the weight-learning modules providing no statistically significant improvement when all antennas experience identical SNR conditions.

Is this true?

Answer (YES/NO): NO